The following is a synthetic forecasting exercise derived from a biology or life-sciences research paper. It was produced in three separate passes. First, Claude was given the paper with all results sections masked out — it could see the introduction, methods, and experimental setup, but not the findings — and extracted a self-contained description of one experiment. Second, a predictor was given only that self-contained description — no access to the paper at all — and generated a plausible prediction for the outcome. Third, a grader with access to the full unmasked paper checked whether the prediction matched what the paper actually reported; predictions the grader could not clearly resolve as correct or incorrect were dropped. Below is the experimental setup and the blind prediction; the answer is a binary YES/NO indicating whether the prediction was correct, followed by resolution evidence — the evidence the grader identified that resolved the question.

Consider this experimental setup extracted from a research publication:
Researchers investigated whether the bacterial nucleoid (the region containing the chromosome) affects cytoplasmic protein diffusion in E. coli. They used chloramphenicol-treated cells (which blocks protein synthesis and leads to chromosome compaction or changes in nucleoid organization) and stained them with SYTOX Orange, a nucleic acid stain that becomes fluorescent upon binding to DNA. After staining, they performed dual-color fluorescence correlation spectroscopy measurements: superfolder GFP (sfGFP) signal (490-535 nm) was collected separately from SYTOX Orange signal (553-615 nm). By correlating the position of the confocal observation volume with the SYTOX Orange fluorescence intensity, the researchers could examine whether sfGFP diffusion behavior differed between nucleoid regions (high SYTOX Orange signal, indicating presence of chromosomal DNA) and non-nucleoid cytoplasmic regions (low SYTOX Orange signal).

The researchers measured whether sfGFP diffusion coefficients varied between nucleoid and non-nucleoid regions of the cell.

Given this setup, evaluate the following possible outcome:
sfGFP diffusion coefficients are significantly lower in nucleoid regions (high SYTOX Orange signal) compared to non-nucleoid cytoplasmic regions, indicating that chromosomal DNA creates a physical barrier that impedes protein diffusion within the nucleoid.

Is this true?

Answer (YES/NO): NO